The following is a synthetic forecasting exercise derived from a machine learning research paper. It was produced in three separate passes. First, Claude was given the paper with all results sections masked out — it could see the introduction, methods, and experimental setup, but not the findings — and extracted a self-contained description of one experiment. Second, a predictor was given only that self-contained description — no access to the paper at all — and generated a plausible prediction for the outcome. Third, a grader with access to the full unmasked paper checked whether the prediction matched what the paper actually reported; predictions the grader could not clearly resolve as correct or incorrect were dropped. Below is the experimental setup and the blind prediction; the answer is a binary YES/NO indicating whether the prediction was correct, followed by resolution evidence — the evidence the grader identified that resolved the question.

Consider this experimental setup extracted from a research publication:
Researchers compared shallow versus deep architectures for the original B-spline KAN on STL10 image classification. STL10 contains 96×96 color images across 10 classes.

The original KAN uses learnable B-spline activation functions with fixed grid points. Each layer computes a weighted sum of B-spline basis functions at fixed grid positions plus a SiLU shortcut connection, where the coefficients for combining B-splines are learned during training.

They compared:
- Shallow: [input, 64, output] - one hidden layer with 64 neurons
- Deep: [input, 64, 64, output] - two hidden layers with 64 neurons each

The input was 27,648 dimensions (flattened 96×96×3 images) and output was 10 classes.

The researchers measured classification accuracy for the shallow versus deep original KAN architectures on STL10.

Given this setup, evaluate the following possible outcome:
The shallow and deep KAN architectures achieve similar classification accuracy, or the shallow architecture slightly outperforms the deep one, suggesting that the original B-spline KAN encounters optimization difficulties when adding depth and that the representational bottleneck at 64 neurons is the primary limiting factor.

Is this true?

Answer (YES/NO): NO